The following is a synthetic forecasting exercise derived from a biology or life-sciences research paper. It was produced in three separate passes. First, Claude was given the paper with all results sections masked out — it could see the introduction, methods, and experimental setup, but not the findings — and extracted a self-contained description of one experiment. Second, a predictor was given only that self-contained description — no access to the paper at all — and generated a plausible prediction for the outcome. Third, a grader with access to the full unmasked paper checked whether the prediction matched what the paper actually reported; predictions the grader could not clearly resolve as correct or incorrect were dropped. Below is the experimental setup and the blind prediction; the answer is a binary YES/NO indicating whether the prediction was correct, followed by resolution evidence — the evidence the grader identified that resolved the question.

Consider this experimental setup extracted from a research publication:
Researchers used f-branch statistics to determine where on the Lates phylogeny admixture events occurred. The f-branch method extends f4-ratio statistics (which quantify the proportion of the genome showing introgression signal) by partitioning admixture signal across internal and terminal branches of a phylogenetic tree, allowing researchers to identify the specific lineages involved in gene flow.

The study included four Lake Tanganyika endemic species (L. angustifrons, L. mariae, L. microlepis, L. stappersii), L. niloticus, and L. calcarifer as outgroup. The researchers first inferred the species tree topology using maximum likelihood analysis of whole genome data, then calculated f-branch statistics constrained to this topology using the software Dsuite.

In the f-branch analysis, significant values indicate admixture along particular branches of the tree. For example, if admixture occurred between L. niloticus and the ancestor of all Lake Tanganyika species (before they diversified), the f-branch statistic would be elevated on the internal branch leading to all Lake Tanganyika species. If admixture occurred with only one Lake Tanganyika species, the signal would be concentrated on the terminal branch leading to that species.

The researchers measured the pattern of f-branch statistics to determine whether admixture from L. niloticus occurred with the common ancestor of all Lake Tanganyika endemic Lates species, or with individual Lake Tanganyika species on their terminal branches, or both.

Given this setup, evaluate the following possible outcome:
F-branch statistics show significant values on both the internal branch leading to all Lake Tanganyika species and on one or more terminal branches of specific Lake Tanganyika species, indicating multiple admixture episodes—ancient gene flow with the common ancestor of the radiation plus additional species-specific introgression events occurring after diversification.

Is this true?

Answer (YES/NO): NO